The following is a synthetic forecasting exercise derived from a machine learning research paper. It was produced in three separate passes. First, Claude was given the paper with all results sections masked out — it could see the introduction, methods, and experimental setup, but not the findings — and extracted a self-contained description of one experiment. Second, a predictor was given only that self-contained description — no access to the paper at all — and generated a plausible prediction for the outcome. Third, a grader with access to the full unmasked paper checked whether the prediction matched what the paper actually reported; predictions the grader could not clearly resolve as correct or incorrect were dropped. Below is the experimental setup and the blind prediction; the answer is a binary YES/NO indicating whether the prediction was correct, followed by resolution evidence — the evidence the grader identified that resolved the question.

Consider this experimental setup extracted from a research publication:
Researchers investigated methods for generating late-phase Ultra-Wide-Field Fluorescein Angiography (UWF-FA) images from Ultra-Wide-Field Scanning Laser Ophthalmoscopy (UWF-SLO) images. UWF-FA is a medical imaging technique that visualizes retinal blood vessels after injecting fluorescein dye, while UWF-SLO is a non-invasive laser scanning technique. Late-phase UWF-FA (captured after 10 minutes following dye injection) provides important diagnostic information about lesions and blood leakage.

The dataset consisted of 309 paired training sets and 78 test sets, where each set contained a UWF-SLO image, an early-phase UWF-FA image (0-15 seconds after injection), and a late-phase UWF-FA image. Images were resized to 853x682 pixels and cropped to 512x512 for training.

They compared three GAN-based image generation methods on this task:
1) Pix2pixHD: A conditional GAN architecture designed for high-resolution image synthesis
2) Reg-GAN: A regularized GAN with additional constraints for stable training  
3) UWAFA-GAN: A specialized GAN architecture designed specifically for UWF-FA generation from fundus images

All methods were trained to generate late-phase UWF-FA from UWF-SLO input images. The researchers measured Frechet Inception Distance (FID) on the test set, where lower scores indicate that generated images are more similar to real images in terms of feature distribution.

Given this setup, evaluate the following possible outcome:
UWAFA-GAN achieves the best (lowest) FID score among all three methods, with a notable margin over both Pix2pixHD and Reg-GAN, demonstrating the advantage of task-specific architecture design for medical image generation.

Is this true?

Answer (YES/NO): NO